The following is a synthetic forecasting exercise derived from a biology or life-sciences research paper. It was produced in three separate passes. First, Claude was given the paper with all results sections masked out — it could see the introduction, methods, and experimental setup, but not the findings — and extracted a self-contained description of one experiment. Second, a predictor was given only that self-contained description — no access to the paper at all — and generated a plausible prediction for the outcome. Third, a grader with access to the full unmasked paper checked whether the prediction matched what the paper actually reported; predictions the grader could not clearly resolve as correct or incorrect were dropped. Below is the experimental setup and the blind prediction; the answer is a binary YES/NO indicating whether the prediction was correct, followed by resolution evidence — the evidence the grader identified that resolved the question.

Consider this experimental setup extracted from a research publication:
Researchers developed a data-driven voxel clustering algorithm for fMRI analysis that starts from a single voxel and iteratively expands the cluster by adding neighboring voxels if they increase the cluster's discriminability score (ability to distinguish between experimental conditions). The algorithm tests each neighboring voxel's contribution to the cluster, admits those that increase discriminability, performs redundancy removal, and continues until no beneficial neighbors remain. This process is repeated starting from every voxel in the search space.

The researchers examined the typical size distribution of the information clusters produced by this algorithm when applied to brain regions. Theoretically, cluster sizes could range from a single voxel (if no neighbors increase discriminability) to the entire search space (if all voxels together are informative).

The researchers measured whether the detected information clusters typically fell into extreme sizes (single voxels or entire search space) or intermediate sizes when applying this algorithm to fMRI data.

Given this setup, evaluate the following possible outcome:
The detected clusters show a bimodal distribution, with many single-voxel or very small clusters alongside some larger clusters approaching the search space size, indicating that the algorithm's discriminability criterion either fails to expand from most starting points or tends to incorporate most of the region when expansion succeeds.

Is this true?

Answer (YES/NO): NO